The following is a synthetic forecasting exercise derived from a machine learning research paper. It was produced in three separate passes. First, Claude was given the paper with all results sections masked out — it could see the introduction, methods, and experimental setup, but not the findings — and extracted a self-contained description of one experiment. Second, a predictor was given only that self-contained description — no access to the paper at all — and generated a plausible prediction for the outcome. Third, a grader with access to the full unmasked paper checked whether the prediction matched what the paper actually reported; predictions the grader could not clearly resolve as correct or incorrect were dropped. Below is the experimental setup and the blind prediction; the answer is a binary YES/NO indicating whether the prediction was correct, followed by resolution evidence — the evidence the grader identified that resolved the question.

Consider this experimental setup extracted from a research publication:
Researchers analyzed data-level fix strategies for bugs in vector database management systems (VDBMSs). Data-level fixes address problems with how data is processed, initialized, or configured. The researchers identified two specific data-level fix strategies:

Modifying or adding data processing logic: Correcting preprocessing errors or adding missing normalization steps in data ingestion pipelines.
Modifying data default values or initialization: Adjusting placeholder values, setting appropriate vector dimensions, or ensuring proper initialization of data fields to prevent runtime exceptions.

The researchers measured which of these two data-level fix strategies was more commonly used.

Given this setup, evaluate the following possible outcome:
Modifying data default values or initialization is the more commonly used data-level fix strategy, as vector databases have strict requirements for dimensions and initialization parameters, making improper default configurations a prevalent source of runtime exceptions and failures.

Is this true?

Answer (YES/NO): YES